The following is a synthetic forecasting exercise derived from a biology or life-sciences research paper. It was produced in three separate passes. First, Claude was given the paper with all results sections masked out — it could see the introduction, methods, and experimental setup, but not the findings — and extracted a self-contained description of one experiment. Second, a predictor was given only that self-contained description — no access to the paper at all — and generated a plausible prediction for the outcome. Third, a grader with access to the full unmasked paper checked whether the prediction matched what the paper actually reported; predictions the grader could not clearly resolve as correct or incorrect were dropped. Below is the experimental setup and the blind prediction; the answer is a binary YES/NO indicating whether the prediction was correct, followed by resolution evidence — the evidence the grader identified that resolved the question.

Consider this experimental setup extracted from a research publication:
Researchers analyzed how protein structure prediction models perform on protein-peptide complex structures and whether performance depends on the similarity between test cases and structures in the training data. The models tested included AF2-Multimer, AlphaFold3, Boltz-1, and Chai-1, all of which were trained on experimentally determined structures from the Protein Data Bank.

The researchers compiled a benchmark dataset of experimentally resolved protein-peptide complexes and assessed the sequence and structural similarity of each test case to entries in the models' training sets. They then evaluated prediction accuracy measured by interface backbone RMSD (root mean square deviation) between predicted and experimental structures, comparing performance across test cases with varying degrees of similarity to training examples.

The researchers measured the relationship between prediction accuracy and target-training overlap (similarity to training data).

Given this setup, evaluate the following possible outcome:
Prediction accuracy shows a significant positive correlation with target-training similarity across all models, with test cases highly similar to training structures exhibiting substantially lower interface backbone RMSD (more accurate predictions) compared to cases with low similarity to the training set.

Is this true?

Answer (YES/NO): NO